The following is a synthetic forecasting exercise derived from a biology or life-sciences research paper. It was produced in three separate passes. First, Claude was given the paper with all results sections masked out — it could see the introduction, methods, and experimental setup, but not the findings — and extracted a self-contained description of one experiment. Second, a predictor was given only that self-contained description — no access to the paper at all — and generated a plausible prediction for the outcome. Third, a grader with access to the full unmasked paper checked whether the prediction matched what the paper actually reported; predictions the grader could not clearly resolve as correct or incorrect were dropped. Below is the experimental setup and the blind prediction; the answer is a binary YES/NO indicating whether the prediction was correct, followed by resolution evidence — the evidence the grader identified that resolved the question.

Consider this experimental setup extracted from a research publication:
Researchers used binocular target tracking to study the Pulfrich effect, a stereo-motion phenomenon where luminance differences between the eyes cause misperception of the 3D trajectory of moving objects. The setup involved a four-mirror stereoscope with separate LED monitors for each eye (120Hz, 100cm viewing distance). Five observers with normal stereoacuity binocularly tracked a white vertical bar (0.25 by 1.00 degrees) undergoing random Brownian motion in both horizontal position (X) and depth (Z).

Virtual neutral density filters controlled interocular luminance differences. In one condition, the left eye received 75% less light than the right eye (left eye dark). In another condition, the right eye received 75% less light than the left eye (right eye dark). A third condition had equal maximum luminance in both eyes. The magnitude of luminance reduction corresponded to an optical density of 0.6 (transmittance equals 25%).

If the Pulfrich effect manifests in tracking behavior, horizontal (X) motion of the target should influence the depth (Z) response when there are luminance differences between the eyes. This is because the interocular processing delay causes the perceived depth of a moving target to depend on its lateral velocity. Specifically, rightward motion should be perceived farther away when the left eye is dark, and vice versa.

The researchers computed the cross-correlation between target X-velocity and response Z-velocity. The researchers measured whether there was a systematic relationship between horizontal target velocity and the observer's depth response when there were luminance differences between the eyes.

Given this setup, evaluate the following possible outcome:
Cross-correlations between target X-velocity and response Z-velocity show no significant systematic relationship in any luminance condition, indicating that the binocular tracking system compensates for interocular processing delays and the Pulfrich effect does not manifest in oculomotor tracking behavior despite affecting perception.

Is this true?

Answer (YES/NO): NO